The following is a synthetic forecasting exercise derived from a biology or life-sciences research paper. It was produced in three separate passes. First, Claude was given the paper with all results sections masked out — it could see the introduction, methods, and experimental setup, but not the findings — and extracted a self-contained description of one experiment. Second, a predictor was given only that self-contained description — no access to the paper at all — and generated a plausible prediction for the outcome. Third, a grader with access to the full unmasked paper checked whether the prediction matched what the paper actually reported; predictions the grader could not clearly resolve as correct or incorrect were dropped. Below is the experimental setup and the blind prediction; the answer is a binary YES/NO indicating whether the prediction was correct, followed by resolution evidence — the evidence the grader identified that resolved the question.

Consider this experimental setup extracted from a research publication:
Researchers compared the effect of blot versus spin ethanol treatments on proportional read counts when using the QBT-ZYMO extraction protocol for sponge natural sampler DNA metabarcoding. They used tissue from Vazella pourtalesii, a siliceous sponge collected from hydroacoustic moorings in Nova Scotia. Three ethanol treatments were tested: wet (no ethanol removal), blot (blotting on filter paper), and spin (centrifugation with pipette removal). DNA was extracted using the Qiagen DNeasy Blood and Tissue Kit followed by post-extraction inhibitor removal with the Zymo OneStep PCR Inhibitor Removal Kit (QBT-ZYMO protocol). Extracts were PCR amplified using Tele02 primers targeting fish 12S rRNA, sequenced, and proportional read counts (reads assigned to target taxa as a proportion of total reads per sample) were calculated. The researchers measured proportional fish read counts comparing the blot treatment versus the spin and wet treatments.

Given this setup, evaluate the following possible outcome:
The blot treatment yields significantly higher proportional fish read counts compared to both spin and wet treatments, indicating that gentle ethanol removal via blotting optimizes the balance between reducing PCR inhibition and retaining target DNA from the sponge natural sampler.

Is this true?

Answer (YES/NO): YES